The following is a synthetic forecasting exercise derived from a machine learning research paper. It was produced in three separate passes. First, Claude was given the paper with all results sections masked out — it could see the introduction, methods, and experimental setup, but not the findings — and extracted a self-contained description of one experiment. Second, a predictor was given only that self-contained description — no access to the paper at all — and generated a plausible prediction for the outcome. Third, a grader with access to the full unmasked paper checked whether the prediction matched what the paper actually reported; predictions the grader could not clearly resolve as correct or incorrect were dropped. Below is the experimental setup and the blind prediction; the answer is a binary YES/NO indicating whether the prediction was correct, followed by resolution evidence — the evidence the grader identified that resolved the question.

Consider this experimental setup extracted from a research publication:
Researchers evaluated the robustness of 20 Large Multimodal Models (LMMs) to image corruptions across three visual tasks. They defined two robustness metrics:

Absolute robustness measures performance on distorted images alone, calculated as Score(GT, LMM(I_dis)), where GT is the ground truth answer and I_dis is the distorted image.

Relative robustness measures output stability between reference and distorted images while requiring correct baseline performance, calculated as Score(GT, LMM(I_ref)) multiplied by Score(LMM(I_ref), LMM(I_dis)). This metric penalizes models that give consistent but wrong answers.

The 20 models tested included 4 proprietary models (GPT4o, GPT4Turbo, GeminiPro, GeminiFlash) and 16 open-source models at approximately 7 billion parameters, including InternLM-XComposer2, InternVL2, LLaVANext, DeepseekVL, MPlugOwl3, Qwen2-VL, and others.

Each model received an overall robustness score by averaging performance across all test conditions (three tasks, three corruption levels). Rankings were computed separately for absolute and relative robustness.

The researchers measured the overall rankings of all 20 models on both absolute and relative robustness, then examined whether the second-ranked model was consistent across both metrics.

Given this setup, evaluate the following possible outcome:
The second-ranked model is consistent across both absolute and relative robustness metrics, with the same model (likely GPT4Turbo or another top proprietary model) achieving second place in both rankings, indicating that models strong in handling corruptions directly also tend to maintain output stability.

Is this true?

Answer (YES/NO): NO